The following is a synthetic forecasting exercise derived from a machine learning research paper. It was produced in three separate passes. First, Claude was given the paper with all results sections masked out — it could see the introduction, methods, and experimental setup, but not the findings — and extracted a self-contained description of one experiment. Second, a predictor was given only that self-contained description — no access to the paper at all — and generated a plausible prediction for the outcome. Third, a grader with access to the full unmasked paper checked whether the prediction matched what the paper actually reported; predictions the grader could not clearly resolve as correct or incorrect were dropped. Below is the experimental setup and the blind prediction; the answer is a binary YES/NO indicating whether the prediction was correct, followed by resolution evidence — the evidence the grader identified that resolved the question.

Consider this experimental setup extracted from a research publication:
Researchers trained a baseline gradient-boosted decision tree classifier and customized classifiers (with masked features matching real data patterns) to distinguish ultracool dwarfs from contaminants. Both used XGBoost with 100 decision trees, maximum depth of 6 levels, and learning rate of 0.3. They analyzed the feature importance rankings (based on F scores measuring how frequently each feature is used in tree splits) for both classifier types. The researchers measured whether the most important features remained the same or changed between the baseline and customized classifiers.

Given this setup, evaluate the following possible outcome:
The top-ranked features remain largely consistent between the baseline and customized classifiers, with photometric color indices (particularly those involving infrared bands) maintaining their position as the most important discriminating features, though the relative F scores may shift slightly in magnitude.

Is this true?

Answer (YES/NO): NO